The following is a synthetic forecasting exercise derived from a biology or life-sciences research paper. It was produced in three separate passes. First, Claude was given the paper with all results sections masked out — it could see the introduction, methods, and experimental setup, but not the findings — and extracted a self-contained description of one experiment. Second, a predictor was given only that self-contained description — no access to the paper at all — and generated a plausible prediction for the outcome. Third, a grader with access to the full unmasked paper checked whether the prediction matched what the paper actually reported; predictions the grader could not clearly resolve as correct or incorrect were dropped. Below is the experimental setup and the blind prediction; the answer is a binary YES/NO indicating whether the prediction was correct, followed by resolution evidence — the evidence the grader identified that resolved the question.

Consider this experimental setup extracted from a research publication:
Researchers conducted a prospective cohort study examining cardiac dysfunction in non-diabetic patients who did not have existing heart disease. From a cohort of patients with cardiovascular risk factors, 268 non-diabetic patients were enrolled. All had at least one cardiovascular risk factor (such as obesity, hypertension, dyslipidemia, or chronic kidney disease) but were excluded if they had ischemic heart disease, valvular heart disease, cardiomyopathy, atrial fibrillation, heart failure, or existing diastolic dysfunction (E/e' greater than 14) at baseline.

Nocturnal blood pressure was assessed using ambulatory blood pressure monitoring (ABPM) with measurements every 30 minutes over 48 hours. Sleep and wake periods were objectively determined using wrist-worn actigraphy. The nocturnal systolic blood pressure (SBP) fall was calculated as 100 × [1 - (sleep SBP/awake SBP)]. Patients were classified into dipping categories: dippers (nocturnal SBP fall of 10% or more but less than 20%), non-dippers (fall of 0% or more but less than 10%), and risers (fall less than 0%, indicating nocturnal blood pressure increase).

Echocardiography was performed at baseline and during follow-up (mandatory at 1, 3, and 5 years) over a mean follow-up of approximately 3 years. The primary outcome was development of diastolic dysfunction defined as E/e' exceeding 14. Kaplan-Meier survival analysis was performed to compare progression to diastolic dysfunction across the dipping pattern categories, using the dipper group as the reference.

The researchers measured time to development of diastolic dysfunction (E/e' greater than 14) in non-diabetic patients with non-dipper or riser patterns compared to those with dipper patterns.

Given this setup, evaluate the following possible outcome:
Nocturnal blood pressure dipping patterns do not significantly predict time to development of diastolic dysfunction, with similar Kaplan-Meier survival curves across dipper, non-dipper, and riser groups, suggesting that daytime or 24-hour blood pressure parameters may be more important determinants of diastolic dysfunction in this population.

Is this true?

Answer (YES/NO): YES